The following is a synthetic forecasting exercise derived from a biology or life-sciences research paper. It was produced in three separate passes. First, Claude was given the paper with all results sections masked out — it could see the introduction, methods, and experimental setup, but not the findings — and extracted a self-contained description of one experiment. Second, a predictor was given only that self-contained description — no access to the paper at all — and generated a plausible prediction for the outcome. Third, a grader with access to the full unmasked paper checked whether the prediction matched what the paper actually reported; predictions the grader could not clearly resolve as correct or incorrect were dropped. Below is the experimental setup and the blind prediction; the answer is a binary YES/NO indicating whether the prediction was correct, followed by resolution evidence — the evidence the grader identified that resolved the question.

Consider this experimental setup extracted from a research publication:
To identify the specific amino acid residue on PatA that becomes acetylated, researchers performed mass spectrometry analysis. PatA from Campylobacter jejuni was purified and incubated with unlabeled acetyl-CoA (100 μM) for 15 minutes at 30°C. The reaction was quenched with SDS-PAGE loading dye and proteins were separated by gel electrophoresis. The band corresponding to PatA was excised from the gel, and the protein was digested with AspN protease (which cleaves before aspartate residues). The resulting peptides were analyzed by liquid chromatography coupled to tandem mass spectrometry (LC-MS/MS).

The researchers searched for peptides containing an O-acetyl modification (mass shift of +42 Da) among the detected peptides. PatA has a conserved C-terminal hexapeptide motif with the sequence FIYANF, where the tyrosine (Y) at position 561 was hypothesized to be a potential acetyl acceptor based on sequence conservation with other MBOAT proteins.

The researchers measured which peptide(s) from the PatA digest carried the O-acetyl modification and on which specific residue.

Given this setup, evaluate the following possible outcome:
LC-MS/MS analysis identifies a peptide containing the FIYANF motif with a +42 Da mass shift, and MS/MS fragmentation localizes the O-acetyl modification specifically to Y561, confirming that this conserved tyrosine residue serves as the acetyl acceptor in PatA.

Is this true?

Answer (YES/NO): NO